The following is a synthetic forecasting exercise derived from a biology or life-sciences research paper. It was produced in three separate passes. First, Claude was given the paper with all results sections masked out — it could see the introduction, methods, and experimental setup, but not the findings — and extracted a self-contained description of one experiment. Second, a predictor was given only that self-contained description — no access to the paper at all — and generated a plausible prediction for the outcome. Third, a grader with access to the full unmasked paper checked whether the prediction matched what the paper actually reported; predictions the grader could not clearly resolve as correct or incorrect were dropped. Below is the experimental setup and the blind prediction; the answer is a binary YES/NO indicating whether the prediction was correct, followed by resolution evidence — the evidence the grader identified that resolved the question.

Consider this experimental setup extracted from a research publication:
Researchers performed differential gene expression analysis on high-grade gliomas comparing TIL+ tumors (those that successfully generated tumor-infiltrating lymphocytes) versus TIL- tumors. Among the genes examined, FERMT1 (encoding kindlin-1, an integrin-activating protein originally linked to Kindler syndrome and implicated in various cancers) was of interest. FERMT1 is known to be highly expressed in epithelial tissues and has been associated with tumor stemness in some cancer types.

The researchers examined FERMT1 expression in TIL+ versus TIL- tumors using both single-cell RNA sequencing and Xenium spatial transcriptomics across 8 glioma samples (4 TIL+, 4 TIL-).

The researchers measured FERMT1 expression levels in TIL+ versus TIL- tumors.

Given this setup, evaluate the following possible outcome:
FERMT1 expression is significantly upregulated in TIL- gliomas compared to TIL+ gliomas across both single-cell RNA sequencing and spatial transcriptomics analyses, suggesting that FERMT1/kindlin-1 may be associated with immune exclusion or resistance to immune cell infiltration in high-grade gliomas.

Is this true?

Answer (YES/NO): YES